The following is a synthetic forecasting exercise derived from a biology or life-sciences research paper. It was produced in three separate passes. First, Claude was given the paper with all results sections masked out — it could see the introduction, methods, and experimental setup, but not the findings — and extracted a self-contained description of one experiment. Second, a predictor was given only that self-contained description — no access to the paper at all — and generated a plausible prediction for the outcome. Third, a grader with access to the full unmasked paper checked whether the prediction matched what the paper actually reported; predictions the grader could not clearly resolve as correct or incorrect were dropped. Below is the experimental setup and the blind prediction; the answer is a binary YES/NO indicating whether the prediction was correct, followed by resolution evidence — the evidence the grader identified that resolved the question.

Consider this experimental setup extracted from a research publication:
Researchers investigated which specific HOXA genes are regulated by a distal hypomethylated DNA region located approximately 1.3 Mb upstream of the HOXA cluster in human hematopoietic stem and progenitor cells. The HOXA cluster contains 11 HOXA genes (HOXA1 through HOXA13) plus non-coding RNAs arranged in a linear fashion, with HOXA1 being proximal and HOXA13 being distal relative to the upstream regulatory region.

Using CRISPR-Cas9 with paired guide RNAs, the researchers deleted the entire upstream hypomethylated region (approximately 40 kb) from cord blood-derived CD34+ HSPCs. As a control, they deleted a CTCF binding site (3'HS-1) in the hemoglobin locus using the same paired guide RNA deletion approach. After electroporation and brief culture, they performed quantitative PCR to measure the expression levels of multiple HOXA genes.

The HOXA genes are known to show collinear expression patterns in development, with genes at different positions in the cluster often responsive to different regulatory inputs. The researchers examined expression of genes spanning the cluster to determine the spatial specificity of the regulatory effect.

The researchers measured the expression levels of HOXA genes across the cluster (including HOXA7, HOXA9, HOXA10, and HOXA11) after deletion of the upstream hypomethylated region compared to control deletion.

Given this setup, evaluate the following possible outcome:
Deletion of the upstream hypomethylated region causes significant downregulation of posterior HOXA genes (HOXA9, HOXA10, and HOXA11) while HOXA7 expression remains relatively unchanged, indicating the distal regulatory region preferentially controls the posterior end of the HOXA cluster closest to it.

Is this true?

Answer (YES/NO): NO